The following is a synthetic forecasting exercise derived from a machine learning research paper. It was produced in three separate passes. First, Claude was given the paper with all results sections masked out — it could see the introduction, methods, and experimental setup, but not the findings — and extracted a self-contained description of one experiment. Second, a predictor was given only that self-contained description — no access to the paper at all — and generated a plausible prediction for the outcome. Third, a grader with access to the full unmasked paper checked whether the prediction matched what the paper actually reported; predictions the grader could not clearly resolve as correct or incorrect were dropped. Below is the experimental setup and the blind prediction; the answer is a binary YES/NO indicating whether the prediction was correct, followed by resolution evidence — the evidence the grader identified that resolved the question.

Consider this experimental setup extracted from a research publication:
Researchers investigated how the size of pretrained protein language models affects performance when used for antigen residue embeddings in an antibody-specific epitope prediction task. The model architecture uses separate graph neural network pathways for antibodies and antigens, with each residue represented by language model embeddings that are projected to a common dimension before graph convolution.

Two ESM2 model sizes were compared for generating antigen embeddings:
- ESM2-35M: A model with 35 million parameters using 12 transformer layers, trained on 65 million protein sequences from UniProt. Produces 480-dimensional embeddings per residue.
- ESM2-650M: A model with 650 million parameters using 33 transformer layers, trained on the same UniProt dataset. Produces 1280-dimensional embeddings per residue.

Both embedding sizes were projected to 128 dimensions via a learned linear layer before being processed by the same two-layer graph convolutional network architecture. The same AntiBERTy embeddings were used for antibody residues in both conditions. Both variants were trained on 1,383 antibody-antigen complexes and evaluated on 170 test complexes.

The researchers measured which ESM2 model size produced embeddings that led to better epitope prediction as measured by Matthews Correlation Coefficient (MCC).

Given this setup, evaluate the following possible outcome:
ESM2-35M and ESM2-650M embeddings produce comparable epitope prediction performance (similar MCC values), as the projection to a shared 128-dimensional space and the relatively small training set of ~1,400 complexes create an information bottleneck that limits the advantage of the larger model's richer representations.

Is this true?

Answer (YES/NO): NO